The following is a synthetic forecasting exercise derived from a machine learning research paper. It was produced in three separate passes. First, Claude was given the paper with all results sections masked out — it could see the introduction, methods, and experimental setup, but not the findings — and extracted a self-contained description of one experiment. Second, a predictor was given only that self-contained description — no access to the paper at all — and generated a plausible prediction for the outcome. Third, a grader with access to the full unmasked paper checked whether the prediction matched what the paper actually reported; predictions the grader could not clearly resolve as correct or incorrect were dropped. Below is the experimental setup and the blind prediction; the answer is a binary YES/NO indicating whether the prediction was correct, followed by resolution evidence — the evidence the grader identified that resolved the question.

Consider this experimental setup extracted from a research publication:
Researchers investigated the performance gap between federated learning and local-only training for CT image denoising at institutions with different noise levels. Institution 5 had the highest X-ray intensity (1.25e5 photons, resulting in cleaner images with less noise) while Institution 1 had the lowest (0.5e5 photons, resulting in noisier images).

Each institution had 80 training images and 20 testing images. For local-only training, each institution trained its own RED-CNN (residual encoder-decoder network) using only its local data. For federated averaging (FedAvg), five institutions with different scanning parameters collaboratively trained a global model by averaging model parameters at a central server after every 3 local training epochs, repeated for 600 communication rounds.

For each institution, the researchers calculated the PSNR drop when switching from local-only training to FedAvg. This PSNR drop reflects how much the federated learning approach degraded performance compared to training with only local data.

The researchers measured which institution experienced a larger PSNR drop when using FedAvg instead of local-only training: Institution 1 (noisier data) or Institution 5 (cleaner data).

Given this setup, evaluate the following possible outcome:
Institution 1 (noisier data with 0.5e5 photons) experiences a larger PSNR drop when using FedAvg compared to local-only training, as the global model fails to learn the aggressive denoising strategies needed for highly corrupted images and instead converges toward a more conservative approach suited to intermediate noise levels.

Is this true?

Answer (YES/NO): NO